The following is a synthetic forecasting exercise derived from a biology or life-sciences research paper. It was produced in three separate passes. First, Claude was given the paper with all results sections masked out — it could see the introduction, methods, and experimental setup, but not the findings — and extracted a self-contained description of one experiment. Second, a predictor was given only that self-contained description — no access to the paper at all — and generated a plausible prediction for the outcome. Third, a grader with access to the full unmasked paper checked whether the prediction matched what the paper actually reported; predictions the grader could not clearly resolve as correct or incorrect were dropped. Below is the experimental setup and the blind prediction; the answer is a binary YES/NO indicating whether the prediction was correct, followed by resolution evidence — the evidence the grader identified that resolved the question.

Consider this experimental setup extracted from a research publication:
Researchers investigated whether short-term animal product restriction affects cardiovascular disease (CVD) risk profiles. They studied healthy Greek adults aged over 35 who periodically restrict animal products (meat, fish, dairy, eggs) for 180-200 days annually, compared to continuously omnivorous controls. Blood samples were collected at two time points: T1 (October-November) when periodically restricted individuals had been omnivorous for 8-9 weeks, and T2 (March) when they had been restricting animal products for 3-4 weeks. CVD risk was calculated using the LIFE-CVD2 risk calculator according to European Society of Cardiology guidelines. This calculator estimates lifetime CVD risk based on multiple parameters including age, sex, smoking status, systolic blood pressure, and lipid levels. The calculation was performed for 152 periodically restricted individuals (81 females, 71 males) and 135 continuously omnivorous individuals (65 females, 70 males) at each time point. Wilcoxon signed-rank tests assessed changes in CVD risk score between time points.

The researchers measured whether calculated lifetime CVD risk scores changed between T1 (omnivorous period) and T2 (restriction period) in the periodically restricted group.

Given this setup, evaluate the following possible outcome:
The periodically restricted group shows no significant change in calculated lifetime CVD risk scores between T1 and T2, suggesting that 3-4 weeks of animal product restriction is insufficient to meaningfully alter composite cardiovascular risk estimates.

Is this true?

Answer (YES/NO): NO